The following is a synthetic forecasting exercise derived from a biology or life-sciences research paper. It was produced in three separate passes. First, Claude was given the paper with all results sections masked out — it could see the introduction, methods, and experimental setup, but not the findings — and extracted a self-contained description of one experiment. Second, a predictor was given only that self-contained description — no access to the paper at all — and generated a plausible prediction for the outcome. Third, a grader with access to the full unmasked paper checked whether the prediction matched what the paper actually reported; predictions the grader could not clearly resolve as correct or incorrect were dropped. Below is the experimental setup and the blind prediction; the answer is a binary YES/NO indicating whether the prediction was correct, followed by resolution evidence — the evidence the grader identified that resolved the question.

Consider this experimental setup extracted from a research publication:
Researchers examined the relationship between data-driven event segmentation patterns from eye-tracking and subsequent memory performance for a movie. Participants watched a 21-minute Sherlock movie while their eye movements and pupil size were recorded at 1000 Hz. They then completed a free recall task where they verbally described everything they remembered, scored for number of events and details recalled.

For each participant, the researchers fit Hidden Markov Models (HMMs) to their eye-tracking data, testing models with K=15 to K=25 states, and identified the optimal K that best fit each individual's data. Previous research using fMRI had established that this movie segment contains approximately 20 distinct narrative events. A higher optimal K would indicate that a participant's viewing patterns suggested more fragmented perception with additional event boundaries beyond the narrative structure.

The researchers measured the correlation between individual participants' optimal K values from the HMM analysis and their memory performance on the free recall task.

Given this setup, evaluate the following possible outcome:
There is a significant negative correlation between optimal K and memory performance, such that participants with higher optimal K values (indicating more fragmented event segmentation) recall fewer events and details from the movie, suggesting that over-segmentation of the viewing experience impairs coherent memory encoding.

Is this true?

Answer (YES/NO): NO